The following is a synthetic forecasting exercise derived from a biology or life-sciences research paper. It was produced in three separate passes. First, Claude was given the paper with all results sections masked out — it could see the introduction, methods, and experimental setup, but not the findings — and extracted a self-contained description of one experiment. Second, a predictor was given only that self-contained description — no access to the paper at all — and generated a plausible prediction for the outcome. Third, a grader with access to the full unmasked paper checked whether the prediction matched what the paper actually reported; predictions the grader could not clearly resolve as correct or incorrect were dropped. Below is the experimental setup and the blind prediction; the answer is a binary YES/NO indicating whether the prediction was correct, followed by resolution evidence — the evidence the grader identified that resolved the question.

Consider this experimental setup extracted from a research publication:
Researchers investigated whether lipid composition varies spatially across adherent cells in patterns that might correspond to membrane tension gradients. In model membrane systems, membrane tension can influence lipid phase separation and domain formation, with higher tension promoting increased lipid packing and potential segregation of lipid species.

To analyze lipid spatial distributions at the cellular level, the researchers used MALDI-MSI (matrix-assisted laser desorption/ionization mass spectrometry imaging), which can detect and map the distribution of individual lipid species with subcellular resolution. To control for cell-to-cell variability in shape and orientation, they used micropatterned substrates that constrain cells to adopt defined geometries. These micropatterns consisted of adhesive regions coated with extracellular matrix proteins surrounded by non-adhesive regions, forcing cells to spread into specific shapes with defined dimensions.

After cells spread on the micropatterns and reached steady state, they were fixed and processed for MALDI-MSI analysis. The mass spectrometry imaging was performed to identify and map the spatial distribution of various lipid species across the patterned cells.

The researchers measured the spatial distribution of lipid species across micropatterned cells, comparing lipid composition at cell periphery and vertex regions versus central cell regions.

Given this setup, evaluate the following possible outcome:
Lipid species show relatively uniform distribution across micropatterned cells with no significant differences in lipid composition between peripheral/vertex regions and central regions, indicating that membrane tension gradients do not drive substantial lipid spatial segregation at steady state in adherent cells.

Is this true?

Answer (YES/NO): NO